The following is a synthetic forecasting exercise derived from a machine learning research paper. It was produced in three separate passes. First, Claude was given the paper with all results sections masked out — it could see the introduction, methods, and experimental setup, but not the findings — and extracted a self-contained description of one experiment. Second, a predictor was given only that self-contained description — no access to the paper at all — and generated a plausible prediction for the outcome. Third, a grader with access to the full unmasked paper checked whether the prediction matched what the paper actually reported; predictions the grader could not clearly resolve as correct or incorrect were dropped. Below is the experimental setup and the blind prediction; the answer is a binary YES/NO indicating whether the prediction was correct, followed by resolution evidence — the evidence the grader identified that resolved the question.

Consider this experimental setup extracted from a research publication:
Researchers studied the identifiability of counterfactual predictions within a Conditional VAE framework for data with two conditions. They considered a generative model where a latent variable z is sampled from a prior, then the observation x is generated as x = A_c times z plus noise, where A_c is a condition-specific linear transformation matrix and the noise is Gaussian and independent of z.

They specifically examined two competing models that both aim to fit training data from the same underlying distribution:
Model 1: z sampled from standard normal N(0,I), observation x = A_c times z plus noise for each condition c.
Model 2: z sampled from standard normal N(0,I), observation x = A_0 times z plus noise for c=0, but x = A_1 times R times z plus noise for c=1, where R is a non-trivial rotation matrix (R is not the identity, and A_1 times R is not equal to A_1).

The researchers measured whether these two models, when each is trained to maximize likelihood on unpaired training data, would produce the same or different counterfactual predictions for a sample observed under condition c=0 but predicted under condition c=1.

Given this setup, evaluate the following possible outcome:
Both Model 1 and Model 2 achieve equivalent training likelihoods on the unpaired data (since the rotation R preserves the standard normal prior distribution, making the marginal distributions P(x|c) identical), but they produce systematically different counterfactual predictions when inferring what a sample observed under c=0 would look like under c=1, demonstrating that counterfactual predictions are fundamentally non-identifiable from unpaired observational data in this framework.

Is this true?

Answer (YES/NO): YES